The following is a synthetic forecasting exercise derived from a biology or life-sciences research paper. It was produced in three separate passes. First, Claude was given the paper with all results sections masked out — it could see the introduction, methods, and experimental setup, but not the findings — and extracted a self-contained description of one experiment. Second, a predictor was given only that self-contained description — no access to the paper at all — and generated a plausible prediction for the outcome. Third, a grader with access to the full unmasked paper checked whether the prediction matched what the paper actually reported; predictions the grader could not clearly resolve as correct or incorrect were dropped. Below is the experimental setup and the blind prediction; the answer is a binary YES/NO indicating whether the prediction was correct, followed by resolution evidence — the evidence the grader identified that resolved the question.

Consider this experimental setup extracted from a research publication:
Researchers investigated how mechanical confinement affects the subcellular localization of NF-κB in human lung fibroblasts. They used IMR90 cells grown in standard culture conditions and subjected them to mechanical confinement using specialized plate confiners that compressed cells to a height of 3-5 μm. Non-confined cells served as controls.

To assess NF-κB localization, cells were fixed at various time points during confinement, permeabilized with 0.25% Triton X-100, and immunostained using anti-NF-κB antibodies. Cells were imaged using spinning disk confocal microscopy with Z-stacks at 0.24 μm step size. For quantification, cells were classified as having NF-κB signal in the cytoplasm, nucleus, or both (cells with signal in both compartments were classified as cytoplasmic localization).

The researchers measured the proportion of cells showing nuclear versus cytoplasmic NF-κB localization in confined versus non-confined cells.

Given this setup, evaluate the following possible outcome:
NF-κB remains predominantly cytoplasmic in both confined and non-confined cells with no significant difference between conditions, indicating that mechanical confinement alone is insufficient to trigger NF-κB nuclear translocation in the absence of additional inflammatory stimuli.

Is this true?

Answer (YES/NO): NO